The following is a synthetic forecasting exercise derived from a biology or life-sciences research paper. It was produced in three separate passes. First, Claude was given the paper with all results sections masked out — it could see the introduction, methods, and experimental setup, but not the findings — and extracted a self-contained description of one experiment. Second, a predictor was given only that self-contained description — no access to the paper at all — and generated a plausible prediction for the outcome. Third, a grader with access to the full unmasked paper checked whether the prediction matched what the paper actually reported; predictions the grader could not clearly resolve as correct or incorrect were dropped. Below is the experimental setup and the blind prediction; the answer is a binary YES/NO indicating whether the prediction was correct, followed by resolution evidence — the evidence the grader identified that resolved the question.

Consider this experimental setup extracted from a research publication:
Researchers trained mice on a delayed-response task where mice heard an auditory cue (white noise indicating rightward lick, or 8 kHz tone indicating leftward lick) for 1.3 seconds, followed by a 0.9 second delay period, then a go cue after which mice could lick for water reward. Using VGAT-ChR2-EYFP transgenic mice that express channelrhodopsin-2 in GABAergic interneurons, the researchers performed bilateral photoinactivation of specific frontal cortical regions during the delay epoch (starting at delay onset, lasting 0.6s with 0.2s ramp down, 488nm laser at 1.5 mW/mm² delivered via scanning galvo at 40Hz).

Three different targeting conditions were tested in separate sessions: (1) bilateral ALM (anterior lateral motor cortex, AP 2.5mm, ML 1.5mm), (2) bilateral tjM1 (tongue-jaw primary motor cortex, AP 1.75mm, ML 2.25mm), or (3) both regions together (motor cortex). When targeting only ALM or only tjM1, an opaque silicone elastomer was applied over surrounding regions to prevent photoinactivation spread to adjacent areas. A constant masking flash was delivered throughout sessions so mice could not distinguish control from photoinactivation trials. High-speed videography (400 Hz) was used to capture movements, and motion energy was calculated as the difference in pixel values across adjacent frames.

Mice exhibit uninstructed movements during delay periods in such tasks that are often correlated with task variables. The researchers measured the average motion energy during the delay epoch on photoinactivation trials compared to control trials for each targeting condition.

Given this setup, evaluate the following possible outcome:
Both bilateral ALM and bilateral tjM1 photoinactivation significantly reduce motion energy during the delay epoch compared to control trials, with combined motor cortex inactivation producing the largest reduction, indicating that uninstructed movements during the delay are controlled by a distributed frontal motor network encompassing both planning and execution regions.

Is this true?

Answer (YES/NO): YES